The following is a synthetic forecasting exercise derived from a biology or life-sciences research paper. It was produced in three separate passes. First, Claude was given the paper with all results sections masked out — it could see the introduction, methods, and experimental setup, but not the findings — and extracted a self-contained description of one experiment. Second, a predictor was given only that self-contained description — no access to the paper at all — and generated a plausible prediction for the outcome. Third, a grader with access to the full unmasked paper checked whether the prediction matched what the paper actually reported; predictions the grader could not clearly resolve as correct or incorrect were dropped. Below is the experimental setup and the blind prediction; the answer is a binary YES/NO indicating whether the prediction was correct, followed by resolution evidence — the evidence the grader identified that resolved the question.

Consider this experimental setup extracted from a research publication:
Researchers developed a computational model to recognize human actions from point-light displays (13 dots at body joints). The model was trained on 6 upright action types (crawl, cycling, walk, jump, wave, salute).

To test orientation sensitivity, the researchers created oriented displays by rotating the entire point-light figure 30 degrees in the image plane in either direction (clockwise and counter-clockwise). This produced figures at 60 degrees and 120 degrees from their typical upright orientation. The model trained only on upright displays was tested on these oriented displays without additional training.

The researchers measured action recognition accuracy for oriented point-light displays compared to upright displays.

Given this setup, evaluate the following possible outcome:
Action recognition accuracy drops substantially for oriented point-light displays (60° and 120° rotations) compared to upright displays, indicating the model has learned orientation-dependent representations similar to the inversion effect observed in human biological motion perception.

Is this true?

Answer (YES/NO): YES